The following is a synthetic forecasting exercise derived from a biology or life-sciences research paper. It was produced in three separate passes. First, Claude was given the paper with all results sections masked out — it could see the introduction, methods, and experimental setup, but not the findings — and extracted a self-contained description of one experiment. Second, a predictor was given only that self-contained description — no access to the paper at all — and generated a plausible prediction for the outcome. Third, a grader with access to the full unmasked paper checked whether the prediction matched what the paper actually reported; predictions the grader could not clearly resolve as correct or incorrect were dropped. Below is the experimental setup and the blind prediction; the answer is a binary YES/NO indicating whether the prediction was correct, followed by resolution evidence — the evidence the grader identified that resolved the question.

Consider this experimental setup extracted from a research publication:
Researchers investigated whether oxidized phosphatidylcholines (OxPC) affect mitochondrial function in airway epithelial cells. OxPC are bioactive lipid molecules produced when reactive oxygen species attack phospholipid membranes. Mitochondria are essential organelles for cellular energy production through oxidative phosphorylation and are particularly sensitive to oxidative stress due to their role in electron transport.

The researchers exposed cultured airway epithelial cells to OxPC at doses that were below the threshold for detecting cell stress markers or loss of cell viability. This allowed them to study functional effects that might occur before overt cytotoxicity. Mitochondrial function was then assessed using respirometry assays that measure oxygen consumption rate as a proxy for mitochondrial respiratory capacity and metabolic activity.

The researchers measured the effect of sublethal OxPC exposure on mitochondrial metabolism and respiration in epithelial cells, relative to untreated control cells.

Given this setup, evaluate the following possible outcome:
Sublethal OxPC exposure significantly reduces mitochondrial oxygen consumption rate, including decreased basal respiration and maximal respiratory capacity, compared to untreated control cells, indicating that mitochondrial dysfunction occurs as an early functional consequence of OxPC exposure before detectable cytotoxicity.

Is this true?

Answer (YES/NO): YES